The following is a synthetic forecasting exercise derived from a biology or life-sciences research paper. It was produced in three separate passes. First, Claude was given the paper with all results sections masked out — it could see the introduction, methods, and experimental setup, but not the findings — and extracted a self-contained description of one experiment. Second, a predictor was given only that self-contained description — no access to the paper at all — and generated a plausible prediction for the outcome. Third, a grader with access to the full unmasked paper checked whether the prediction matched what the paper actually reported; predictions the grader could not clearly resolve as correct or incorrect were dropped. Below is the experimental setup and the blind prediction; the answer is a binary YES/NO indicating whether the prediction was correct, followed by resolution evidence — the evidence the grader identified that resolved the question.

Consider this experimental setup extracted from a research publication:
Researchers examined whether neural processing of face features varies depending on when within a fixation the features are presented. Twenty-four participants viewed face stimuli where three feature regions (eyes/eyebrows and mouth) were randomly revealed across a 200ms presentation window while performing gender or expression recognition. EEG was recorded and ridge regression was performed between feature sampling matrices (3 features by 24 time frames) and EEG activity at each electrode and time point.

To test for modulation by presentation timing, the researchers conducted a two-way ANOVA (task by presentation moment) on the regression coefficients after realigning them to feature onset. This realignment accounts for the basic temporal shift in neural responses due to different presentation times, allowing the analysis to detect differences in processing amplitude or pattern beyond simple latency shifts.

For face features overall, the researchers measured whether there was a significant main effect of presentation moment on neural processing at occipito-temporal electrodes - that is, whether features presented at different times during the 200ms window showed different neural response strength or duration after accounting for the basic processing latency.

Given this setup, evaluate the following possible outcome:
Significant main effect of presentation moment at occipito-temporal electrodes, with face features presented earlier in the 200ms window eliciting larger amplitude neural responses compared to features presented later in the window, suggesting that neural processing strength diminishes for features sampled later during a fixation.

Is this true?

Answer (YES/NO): NO